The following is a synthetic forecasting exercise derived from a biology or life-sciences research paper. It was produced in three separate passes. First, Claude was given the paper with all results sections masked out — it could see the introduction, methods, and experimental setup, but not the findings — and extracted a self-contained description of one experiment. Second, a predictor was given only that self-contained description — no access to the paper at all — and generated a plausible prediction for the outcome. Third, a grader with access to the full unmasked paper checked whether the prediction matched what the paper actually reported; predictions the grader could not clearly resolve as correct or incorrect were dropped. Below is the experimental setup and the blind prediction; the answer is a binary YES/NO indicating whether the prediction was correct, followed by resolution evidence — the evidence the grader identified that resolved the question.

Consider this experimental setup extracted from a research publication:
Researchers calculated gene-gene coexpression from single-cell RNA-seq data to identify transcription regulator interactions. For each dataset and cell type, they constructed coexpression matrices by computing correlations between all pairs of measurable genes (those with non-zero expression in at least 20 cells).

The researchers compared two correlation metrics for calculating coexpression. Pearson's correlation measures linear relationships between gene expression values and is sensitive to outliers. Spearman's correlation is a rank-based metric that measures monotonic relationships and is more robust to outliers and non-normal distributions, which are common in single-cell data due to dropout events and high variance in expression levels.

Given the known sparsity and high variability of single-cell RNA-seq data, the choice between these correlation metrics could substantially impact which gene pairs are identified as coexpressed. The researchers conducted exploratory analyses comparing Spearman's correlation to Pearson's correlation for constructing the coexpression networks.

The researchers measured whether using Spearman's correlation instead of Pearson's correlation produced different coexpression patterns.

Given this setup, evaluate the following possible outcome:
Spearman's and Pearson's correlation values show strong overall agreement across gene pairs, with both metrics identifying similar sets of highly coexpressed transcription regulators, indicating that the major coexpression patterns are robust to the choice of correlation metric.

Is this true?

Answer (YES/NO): YES